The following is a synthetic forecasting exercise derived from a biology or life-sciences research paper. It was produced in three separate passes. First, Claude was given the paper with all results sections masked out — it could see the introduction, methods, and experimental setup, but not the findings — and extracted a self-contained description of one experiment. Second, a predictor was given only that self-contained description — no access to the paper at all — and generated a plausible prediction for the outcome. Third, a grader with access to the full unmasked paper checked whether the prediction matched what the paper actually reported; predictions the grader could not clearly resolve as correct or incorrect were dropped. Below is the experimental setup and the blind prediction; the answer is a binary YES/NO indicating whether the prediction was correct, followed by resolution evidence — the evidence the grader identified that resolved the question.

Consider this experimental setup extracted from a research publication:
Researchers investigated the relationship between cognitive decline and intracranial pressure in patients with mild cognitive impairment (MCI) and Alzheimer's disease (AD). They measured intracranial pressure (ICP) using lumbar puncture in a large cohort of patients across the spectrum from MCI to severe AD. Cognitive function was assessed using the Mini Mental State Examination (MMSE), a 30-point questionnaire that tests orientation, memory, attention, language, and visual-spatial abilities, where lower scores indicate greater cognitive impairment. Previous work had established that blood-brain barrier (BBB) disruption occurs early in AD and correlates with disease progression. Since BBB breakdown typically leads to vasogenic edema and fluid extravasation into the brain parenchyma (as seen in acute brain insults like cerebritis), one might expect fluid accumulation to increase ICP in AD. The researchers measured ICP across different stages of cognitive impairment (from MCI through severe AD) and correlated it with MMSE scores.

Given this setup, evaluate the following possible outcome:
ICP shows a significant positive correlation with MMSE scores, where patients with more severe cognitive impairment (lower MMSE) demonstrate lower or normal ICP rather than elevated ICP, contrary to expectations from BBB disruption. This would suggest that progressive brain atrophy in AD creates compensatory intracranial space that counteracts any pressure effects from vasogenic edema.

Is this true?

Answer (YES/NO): YES